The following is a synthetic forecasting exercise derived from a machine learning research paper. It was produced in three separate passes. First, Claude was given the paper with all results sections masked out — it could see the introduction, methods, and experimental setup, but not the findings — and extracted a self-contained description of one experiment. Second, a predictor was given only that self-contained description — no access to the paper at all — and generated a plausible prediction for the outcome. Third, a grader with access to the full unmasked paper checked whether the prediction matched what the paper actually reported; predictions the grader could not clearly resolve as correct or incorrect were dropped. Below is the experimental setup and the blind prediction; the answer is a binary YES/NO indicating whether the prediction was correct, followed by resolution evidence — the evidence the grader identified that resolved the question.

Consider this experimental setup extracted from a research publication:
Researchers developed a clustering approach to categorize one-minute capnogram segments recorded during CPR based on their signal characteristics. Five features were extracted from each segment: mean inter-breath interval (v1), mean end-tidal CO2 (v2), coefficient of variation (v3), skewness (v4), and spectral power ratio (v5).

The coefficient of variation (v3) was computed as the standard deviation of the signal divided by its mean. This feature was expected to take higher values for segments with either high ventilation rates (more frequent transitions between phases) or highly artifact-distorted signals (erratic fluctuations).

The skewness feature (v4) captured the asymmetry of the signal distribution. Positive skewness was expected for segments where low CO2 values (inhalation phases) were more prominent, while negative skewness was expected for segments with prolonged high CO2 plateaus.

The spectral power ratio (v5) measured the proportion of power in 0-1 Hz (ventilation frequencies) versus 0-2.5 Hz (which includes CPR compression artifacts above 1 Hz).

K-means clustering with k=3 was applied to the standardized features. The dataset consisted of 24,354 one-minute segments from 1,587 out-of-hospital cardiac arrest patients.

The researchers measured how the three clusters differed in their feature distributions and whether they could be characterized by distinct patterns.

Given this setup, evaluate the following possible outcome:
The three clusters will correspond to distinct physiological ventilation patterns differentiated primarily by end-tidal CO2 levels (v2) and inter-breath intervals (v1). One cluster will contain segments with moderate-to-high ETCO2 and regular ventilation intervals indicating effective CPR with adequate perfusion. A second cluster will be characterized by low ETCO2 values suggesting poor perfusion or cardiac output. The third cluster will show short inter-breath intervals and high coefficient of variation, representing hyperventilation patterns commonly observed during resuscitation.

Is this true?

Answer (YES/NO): NO